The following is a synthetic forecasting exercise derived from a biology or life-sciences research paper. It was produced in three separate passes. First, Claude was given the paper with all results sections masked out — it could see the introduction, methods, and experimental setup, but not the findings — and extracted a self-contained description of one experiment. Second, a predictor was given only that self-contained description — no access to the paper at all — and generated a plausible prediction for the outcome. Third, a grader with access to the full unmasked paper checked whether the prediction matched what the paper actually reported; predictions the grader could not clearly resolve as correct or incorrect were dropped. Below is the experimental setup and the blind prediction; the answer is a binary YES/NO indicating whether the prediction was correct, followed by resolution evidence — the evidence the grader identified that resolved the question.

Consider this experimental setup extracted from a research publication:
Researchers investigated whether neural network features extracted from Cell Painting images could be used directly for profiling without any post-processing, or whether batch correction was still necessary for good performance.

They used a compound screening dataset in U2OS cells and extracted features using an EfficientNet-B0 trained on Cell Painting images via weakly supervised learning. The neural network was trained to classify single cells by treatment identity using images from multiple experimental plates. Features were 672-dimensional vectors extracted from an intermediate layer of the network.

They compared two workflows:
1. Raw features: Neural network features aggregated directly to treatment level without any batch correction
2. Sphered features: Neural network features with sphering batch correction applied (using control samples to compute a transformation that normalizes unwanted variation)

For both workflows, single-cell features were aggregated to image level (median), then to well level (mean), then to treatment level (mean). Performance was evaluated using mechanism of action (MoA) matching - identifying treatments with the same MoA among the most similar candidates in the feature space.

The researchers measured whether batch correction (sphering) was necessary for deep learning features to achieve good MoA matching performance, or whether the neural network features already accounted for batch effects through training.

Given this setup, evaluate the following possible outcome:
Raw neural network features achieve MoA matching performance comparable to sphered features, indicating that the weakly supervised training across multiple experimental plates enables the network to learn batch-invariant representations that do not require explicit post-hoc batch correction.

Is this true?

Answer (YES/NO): NO